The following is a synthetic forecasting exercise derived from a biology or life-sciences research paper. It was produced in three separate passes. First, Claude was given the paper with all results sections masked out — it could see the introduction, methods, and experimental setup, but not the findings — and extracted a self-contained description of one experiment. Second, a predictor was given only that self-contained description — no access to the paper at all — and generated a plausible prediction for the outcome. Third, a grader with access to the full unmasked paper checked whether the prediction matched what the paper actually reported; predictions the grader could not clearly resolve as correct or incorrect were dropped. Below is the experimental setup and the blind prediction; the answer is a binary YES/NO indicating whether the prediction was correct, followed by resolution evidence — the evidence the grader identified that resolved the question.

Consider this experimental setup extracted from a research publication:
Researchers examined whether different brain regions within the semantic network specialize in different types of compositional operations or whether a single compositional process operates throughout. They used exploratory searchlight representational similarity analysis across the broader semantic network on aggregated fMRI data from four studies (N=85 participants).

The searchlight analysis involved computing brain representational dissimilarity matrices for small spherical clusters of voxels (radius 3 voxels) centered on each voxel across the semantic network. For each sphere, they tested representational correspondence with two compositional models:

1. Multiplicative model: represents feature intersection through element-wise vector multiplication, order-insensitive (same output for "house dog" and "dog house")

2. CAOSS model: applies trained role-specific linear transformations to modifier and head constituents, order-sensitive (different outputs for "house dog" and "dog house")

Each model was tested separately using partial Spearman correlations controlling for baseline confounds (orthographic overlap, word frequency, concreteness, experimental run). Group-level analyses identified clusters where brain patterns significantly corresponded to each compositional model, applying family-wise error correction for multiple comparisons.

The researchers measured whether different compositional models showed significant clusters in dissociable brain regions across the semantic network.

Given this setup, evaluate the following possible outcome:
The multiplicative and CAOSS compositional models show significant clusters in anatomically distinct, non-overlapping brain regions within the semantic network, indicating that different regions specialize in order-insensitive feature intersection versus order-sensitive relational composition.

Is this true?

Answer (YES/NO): NO